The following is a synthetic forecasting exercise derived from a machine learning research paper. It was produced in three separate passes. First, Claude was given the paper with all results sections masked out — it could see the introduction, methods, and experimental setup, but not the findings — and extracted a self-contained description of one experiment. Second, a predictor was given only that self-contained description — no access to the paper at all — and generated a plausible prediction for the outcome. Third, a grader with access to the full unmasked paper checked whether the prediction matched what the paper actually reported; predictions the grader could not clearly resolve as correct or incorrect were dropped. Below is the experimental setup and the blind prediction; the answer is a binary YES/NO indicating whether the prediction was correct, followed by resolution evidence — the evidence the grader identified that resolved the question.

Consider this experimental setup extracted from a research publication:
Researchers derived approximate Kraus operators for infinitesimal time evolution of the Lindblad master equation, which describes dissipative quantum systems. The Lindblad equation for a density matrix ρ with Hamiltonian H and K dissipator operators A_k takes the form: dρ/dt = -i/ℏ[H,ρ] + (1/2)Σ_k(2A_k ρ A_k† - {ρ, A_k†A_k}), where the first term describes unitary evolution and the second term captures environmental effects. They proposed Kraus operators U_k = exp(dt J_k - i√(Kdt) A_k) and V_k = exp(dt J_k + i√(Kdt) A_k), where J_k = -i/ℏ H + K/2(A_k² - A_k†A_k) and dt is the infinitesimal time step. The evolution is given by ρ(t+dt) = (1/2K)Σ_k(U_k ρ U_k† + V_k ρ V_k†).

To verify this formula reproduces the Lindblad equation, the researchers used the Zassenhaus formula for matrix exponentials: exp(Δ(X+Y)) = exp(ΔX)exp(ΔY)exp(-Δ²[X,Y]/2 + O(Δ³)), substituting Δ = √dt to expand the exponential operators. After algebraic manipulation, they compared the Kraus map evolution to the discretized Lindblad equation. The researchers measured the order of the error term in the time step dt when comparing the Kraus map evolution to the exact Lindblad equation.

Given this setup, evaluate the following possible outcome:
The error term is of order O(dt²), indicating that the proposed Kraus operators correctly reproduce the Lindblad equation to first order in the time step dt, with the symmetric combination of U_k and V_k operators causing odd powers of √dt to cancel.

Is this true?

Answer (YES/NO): YES